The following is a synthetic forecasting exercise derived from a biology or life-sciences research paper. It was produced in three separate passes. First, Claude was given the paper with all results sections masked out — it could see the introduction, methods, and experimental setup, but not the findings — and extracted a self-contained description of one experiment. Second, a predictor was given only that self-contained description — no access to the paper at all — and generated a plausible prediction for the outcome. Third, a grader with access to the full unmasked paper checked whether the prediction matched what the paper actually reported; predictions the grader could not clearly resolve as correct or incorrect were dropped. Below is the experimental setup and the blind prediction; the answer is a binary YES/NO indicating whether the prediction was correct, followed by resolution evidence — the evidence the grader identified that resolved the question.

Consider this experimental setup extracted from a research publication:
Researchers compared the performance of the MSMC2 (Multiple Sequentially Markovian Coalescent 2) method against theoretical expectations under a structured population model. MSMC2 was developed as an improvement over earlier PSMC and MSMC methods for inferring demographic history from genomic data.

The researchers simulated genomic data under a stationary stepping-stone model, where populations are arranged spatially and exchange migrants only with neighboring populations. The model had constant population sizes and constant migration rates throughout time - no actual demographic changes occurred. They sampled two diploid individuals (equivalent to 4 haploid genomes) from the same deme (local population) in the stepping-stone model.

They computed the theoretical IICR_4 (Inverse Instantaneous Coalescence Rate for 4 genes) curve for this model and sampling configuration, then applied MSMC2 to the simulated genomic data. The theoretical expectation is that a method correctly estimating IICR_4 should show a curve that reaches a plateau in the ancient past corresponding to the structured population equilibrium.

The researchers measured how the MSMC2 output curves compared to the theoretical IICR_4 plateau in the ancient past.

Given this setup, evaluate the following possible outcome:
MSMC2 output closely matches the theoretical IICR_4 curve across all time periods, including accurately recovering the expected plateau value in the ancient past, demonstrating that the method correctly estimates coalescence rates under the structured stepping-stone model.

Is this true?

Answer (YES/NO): NO